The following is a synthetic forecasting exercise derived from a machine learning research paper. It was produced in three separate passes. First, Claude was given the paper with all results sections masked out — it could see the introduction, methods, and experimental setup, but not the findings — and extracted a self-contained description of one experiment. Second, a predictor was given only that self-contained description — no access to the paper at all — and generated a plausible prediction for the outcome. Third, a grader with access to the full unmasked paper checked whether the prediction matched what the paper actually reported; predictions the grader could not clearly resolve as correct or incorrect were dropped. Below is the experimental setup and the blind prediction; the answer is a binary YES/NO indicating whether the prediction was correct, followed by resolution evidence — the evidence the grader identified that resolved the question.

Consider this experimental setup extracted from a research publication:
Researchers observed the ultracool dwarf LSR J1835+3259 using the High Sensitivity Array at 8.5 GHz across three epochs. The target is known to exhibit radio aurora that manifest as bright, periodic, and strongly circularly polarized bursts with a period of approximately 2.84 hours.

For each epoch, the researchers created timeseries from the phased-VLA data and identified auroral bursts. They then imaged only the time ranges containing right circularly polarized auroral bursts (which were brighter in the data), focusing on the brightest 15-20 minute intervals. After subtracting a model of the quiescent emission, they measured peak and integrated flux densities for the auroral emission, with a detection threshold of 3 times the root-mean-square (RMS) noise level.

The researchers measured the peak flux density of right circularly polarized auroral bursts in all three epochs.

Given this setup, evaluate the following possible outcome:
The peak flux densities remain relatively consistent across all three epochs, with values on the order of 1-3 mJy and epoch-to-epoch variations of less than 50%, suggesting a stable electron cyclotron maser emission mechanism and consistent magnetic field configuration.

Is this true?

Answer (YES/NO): NO